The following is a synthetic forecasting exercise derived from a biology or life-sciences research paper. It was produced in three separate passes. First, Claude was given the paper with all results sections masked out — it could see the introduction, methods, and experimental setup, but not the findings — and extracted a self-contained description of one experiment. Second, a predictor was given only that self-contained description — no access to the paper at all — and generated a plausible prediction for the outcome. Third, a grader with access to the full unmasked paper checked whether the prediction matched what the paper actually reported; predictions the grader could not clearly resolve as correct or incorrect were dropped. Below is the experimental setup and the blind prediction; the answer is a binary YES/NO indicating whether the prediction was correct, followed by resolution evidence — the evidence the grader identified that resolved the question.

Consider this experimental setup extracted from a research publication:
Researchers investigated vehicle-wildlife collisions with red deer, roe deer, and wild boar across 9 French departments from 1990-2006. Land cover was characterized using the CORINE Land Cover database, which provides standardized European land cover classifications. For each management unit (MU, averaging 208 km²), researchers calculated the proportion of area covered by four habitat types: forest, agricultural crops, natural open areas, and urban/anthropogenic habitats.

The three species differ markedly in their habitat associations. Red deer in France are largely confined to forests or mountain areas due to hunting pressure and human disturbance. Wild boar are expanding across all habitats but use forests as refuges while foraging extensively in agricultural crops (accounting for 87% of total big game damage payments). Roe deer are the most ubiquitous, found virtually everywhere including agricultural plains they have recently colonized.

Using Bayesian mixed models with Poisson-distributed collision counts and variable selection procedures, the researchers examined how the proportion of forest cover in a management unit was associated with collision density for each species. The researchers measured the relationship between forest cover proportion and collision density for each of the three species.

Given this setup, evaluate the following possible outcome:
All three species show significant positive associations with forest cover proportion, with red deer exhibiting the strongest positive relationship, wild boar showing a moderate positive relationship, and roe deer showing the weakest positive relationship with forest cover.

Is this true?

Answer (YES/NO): NO